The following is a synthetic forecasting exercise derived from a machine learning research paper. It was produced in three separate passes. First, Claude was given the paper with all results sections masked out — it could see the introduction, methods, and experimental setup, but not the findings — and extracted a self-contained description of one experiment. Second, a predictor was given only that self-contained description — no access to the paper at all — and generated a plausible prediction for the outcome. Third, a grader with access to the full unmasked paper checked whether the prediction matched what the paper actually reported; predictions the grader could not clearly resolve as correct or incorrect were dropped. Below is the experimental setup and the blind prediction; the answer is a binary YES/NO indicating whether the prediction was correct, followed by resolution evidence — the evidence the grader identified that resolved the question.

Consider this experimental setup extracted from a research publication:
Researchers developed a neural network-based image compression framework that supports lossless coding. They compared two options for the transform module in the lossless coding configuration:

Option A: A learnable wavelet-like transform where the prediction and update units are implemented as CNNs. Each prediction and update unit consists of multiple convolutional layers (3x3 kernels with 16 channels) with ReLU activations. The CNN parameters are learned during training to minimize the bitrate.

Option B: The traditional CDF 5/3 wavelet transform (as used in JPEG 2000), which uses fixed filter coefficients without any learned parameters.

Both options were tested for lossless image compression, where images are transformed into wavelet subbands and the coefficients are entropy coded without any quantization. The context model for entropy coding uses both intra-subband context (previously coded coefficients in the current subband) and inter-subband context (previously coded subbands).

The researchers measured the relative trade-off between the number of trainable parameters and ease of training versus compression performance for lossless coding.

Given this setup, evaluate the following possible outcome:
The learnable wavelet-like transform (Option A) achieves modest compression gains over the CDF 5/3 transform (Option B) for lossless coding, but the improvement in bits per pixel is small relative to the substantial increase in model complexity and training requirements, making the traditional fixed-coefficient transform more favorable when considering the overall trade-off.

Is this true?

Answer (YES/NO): YES